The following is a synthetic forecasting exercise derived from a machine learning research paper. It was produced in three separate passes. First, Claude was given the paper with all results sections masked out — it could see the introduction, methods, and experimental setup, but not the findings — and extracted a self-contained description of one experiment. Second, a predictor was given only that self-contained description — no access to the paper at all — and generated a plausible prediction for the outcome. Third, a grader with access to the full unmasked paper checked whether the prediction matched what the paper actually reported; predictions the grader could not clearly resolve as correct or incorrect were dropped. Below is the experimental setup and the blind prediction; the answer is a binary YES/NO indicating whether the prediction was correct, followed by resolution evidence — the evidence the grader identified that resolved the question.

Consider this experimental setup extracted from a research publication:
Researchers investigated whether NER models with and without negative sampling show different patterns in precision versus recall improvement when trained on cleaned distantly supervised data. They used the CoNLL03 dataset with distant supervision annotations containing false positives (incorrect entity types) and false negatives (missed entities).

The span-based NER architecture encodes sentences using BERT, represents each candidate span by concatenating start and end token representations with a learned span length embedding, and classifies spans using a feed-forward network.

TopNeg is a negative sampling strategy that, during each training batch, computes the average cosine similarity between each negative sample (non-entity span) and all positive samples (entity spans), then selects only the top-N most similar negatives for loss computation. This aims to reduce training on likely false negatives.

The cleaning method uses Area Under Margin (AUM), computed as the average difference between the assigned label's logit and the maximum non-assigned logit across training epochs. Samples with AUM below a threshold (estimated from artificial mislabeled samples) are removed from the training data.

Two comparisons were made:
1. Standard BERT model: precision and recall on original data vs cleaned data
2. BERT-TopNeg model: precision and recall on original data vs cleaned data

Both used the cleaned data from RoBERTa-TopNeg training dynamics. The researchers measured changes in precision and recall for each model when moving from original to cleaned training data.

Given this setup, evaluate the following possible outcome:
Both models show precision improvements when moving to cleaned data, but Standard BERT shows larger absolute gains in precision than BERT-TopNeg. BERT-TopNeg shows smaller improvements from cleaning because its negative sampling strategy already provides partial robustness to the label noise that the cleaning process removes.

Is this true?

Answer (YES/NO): NO